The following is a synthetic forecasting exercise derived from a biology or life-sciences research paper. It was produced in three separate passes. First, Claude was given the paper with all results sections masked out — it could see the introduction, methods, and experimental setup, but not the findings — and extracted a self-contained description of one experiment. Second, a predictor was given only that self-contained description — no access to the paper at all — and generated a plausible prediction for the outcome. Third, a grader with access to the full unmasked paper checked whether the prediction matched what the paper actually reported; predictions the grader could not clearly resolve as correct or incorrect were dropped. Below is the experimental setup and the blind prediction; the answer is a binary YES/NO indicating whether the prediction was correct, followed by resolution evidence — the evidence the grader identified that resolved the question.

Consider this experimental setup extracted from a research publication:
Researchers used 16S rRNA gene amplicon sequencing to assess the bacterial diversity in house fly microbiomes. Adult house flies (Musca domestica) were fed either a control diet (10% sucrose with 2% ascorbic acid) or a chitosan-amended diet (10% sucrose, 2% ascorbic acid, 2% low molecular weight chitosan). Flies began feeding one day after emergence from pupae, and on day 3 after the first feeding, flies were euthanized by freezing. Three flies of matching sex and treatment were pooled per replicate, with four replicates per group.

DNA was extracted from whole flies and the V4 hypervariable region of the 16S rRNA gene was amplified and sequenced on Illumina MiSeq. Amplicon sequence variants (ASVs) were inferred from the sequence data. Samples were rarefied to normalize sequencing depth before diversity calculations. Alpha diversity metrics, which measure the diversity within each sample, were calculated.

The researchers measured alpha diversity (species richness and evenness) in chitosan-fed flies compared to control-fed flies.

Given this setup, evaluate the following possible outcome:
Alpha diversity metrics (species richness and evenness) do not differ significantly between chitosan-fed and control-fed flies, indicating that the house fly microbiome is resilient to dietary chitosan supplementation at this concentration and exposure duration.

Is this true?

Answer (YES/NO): NO